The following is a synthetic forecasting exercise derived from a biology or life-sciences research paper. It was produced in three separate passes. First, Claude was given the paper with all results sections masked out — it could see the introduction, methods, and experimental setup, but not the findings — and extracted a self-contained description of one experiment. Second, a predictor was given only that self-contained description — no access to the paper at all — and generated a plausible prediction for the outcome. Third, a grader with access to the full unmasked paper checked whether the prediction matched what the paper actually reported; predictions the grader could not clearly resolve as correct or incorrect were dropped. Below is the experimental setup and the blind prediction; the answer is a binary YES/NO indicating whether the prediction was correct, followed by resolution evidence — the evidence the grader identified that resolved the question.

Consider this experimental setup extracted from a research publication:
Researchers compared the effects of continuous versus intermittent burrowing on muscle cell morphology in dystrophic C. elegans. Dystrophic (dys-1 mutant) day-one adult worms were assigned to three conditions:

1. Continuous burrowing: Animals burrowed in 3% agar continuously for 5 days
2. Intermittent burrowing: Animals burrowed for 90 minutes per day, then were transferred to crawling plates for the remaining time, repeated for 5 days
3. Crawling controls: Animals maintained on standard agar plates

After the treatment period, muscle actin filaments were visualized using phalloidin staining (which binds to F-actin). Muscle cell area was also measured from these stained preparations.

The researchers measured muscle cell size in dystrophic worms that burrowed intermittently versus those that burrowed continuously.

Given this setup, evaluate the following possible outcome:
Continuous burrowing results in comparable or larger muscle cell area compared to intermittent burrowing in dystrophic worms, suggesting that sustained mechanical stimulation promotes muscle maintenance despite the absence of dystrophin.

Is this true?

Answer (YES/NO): NO